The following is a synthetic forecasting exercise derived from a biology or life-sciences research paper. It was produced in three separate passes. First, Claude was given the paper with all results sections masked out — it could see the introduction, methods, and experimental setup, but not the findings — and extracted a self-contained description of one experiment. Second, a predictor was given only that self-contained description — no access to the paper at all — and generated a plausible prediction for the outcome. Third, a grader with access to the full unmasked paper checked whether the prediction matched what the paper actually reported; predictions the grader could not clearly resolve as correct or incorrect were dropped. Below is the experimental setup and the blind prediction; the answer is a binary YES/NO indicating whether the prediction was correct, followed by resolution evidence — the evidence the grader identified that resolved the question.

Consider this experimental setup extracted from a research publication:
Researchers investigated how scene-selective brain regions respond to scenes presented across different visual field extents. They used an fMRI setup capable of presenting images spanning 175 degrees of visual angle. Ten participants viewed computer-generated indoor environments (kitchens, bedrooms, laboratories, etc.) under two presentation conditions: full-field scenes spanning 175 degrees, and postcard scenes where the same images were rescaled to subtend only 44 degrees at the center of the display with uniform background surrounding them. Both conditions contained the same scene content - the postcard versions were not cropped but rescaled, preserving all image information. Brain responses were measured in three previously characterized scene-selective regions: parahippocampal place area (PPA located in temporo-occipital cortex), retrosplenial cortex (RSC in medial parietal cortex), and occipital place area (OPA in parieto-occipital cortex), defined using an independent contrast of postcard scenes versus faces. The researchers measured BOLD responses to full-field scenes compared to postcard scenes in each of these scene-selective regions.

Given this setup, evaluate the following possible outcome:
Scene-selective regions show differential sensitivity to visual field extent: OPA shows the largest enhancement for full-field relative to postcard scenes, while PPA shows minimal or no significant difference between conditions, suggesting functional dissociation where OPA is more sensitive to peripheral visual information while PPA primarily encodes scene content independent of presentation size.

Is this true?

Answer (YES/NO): NO